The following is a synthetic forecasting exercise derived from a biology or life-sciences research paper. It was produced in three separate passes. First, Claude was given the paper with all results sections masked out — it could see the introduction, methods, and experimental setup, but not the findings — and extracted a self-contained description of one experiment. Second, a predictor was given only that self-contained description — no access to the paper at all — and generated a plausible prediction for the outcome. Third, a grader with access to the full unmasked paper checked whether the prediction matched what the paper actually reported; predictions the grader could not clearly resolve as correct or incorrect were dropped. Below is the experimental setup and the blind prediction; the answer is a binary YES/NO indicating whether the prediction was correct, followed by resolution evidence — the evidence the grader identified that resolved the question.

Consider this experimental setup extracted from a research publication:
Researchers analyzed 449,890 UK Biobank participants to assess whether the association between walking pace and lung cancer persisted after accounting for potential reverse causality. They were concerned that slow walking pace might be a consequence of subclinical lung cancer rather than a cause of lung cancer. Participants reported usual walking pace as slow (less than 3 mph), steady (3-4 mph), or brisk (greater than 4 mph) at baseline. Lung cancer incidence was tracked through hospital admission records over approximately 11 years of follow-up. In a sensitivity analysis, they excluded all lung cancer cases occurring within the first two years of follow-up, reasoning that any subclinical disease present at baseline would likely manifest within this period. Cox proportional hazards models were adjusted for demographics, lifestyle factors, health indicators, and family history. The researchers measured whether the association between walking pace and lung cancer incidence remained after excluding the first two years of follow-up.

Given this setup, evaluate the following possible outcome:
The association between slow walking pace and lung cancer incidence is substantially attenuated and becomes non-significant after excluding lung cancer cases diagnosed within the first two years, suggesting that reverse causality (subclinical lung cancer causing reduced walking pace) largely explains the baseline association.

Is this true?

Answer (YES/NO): NO